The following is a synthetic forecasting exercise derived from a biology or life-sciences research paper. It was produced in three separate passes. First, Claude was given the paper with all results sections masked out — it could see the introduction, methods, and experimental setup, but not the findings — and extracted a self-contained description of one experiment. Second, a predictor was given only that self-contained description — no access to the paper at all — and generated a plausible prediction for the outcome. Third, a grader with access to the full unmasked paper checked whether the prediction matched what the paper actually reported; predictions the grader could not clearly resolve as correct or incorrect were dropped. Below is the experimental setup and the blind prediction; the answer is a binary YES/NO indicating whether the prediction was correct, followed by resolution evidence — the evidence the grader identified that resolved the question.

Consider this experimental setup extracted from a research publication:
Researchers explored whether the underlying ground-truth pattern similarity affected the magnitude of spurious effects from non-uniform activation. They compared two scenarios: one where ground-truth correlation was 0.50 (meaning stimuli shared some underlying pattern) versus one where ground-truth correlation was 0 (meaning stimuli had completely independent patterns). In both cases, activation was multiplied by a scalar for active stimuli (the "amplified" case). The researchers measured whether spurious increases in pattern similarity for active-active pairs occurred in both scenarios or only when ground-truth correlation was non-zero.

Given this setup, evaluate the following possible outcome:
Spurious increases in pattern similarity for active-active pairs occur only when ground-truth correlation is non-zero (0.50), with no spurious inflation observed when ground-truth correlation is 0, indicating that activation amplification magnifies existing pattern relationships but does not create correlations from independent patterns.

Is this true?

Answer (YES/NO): YES